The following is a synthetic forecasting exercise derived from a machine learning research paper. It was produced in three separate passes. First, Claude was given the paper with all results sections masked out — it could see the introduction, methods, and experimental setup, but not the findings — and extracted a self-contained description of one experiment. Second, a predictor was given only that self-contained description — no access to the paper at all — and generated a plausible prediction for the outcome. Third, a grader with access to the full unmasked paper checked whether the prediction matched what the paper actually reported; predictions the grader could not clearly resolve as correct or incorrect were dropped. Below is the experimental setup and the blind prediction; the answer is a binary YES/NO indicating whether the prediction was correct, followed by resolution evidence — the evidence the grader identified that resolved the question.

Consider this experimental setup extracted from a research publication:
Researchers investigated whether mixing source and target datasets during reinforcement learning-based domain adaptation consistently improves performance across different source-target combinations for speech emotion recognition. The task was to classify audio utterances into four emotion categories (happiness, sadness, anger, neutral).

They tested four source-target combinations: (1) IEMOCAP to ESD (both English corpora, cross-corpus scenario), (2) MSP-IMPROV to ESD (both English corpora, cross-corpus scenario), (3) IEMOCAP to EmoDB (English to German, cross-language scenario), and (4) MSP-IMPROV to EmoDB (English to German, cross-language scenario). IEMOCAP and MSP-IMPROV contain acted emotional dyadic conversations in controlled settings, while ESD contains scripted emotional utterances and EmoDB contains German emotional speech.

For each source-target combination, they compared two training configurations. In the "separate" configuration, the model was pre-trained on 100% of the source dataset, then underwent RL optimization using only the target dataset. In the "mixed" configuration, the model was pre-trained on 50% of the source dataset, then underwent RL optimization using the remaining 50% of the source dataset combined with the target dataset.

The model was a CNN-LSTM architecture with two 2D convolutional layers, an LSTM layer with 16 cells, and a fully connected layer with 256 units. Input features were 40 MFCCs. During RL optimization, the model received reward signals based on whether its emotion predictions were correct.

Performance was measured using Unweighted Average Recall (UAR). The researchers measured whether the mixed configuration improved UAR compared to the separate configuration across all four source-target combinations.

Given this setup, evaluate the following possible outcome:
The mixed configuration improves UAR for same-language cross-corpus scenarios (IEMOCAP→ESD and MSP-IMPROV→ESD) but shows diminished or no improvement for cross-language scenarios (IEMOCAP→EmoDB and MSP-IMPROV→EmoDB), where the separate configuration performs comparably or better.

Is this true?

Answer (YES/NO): NO